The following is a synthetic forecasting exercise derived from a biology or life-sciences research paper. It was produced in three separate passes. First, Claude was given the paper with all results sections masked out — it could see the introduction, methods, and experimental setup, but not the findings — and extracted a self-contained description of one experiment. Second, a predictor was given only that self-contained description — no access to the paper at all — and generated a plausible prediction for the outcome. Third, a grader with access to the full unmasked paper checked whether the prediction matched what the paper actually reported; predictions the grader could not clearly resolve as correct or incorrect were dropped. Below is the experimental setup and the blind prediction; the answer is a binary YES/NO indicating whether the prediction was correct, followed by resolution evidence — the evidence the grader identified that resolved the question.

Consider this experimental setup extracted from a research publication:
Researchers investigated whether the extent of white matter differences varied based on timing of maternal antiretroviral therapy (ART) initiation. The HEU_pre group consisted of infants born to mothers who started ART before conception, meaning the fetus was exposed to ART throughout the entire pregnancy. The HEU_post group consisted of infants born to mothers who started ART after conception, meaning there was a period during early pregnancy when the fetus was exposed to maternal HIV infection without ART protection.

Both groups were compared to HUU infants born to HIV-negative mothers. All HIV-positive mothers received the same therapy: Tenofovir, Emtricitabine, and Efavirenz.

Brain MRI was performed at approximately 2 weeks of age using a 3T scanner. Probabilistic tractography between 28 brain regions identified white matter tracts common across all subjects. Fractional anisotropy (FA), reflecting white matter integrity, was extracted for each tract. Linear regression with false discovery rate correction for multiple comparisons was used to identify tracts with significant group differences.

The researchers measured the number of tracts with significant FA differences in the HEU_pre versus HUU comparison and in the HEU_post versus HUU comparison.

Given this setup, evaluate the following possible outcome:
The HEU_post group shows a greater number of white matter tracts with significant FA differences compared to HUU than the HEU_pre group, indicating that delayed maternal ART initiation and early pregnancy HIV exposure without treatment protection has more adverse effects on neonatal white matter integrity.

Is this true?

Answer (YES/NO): YES